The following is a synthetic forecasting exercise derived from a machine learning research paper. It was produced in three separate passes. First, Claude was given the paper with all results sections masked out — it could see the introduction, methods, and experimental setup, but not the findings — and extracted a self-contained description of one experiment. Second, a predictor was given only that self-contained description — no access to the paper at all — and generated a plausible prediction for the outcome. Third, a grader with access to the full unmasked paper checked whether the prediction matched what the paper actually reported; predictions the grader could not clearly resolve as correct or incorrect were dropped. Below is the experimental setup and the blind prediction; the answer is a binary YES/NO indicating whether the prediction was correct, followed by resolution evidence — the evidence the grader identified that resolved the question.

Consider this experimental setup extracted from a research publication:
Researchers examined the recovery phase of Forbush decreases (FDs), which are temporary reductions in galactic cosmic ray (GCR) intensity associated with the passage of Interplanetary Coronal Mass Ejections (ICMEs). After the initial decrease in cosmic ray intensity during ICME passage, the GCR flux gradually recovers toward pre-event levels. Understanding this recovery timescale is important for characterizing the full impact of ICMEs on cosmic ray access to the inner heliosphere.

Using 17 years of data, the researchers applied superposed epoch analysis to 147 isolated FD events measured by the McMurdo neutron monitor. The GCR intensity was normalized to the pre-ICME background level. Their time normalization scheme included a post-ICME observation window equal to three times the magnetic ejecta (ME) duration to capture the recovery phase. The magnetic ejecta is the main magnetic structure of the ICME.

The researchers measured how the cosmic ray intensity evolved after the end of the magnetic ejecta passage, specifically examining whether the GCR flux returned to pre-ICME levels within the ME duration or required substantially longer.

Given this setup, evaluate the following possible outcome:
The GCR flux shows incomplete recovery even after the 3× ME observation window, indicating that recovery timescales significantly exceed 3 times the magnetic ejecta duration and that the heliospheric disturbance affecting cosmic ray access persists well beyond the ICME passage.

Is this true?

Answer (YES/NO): YES